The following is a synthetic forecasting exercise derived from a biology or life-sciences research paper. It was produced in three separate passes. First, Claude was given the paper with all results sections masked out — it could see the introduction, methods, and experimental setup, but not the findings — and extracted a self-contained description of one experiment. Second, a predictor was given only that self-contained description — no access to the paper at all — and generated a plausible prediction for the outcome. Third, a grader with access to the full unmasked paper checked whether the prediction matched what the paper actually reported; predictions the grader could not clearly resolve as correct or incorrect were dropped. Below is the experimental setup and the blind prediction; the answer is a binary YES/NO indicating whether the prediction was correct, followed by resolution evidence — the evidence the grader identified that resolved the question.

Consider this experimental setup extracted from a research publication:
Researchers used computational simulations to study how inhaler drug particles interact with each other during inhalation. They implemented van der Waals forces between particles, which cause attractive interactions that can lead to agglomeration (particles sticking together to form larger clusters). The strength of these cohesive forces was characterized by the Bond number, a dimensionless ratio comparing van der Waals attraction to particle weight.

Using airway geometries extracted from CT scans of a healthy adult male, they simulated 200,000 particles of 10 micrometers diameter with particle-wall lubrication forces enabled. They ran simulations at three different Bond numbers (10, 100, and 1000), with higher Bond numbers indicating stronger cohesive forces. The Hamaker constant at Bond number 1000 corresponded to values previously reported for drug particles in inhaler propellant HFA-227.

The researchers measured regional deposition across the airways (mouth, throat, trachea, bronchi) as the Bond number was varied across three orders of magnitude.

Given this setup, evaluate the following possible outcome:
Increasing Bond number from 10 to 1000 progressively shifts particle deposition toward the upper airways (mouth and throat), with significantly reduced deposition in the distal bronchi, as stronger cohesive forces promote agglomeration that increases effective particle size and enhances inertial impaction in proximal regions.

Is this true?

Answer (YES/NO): NO